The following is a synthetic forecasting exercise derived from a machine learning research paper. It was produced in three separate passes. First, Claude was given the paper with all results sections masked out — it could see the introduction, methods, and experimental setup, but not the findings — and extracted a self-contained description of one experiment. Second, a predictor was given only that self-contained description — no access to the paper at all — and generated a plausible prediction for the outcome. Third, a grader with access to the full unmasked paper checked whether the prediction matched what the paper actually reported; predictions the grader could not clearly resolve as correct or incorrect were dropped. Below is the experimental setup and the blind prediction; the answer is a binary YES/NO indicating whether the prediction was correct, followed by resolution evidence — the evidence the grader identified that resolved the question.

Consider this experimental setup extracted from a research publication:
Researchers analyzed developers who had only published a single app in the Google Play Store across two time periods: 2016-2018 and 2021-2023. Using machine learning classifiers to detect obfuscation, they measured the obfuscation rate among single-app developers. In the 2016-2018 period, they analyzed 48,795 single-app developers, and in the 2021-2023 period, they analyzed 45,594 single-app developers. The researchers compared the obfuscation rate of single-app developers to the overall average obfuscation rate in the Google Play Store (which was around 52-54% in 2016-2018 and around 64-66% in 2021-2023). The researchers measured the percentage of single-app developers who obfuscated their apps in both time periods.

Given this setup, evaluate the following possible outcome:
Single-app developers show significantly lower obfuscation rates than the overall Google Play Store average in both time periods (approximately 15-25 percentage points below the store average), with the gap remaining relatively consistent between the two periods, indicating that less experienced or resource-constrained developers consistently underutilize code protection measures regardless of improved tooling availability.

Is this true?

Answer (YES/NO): NO